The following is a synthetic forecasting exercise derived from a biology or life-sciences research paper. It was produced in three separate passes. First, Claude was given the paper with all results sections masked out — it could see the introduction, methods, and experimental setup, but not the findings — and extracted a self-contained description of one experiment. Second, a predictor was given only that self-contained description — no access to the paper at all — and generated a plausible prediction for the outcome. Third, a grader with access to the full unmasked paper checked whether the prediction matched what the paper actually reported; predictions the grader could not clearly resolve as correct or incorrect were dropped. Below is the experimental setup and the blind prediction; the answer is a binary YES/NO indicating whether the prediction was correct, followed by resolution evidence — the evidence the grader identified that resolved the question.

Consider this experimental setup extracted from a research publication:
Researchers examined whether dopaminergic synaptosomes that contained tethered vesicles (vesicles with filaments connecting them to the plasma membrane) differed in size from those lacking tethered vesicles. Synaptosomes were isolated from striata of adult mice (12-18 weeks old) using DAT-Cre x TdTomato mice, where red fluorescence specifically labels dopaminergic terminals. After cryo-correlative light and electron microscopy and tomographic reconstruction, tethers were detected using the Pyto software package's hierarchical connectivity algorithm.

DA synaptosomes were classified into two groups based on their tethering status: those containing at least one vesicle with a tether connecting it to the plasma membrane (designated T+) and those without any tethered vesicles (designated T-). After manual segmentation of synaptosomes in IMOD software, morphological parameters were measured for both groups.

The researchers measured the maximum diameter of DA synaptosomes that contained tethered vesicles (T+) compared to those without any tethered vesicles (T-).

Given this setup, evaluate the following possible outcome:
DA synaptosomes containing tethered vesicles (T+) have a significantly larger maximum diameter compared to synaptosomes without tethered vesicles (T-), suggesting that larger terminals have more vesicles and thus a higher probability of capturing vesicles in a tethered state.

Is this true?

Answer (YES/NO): YES